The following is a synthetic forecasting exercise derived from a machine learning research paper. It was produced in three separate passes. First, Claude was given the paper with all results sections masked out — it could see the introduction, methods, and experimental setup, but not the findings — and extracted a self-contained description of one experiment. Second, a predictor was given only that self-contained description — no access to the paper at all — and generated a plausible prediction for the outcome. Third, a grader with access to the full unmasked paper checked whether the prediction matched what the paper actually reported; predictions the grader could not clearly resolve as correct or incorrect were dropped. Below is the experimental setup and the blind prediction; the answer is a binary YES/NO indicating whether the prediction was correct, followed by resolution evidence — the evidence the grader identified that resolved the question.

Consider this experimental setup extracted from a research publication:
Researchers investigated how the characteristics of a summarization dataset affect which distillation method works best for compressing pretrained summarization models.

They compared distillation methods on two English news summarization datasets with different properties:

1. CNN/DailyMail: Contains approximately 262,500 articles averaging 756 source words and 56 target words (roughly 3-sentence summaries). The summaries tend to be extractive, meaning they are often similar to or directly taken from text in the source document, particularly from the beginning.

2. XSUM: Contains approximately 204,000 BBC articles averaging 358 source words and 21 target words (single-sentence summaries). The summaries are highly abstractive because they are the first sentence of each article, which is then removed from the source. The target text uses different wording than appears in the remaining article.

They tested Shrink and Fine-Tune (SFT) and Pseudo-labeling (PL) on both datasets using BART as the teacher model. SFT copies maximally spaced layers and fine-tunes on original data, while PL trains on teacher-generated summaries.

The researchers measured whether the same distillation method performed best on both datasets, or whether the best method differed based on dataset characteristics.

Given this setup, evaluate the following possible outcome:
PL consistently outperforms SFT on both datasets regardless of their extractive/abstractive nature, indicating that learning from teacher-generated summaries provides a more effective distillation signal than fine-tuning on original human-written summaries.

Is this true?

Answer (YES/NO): NO